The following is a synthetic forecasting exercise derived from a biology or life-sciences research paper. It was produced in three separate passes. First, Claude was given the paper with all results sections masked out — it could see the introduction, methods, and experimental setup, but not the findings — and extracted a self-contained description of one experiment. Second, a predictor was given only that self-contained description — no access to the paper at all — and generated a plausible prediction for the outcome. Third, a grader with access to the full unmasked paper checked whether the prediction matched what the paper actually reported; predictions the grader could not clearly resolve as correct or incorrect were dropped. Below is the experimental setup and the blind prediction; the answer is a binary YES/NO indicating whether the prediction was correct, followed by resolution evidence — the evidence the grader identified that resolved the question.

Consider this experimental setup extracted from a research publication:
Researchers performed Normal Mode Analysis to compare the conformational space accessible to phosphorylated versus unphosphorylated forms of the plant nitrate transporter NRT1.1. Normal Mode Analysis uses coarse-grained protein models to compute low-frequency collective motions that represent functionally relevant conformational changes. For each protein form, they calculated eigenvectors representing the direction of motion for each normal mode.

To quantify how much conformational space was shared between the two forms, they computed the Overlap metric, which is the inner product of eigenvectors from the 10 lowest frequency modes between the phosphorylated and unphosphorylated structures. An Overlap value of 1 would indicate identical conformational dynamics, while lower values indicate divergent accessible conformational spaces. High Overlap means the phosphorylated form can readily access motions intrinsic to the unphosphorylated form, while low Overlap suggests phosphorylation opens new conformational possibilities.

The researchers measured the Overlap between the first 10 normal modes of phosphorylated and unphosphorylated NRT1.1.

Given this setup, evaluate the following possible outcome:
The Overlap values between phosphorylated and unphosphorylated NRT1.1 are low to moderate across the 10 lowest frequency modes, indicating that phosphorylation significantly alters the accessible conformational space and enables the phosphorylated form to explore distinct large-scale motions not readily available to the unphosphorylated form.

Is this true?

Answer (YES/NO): YES